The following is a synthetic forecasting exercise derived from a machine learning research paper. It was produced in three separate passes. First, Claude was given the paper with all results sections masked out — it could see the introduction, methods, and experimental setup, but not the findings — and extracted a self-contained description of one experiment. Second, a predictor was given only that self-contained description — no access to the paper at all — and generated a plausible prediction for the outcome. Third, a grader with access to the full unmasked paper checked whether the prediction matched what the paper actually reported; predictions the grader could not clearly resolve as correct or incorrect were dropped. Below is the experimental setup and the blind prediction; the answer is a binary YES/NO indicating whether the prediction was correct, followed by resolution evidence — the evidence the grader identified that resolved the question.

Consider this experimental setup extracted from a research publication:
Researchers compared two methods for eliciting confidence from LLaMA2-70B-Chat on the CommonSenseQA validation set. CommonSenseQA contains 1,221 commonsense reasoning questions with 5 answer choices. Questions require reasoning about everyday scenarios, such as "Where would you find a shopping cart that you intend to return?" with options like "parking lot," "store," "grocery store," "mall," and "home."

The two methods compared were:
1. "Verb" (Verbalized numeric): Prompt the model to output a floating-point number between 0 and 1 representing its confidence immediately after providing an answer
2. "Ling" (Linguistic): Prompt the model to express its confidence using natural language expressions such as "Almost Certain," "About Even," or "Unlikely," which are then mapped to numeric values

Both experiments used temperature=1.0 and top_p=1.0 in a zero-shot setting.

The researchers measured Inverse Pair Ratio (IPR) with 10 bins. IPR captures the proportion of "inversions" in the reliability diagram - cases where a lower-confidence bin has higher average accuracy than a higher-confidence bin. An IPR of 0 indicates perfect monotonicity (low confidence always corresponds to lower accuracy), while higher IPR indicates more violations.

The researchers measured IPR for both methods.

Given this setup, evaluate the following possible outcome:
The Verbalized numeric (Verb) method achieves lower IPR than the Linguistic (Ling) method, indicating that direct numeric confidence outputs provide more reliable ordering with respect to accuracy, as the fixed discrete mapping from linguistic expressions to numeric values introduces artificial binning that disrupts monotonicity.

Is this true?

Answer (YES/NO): NO